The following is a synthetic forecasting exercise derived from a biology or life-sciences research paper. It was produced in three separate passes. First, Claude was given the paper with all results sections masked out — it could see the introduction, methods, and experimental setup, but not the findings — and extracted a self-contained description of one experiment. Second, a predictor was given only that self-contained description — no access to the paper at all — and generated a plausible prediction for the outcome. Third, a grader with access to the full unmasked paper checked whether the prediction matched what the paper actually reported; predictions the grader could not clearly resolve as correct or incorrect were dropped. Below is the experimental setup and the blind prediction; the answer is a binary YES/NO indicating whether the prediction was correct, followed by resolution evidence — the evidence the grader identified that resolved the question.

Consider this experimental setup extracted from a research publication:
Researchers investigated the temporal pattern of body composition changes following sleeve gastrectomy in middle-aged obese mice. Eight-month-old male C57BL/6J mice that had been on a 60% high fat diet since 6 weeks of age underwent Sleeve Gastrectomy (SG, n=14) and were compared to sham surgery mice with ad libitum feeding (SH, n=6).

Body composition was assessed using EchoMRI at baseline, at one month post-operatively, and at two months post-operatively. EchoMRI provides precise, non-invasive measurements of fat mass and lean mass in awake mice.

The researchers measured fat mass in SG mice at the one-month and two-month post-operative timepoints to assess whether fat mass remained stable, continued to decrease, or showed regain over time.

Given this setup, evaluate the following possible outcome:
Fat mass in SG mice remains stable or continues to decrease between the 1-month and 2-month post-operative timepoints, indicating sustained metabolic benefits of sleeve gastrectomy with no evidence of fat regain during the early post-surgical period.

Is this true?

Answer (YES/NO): NO